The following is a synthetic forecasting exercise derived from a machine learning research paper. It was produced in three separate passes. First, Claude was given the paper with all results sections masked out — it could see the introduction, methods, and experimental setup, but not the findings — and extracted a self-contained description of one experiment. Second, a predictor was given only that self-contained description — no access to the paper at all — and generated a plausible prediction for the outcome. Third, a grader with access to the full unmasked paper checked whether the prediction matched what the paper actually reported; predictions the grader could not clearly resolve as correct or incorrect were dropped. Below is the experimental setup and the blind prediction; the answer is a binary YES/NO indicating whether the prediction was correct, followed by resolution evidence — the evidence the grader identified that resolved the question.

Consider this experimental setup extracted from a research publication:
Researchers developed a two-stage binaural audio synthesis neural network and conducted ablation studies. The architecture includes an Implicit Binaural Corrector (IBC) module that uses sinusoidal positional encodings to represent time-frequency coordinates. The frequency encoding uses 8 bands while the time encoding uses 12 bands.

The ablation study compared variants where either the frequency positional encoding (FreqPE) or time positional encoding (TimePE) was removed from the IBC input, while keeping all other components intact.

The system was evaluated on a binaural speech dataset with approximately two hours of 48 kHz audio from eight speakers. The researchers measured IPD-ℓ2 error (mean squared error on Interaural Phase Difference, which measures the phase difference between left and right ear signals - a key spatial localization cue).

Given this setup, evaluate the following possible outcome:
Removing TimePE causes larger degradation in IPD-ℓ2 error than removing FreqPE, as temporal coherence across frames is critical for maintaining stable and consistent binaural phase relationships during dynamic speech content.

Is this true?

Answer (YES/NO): NO